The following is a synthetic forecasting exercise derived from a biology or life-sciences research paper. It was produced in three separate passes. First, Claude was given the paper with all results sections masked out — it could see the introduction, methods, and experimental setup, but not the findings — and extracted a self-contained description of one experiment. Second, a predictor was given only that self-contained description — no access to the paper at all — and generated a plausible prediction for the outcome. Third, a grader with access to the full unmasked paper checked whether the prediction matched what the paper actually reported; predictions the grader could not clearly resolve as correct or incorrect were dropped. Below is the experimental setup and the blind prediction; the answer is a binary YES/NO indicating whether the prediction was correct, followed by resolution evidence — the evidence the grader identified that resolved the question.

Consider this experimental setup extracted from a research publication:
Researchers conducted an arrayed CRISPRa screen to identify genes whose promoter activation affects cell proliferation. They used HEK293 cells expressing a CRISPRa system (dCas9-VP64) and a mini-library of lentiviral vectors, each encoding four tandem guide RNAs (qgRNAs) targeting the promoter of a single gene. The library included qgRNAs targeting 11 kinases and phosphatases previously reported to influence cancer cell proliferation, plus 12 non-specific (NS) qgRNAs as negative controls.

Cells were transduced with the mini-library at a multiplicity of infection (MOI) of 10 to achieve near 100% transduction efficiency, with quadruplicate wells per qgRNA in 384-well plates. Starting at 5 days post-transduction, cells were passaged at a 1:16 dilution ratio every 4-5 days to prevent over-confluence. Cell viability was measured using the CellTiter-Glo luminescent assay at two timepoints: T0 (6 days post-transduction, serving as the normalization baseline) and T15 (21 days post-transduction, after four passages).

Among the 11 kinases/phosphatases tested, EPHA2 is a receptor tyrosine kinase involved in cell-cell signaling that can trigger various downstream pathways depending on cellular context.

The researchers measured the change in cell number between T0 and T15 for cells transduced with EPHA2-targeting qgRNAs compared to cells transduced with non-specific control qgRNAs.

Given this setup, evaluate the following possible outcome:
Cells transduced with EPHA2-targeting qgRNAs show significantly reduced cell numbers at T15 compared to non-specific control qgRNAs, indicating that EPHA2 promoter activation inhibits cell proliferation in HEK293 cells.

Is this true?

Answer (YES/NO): YES